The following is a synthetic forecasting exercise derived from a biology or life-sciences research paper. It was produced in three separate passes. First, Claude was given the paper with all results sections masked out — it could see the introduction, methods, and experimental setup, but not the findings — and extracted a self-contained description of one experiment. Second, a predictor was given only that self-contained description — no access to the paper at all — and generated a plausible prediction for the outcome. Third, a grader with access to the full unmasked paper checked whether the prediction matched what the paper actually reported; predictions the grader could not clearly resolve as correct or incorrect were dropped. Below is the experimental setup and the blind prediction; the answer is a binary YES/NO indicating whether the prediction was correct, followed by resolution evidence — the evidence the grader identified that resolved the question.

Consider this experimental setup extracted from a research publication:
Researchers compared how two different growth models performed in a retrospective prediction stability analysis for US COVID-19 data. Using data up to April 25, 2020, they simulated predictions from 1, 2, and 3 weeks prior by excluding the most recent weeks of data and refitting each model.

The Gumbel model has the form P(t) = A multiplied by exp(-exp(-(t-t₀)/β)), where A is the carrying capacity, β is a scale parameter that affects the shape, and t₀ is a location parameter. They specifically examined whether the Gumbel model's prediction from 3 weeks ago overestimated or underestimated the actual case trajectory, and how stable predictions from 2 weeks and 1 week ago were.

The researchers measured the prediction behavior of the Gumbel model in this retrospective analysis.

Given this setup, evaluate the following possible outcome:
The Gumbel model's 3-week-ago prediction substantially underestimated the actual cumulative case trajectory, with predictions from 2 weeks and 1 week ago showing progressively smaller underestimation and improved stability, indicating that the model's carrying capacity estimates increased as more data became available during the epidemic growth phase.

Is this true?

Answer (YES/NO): NO